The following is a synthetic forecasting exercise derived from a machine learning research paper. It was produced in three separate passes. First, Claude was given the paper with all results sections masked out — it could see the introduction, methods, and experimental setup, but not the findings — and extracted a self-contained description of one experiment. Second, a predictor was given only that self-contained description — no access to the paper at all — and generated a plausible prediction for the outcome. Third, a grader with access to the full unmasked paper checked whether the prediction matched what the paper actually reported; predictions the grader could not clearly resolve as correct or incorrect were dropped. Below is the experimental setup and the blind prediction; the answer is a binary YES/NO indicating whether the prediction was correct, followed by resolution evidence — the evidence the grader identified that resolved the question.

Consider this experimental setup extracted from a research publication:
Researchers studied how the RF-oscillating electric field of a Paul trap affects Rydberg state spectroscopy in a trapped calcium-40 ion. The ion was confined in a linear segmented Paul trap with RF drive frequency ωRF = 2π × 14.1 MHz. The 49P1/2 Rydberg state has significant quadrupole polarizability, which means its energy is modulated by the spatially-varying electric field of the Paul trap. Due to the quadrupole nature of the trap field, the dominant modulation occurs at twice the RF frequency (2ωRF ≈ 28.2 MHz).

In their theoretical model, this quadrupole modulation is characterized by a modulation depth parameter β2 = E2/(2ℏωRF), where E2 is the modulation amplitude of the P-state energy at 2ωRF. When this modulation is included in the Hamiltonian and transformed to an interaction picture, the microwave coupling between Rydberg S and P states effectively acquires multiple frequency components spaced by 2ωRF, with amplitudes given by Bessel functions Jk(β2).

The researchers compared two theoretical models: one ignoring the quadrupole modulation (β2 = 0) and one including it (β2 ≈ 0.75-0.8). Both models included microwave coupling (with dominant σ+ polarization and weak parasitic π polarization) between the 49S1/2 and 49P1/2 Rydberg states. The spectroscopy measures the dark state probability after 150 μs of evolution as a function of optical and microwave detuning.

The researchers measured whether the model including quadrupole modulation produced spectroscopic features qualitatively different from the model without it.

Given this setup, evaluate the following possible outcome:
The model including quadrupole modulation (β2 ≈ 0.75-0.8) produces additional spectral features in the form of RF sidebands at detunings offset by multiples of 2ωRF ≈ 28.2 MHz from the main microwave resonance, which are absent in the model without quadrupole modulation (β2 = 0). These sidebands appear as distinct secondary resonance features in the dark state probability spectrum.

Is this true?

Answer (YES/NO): NO